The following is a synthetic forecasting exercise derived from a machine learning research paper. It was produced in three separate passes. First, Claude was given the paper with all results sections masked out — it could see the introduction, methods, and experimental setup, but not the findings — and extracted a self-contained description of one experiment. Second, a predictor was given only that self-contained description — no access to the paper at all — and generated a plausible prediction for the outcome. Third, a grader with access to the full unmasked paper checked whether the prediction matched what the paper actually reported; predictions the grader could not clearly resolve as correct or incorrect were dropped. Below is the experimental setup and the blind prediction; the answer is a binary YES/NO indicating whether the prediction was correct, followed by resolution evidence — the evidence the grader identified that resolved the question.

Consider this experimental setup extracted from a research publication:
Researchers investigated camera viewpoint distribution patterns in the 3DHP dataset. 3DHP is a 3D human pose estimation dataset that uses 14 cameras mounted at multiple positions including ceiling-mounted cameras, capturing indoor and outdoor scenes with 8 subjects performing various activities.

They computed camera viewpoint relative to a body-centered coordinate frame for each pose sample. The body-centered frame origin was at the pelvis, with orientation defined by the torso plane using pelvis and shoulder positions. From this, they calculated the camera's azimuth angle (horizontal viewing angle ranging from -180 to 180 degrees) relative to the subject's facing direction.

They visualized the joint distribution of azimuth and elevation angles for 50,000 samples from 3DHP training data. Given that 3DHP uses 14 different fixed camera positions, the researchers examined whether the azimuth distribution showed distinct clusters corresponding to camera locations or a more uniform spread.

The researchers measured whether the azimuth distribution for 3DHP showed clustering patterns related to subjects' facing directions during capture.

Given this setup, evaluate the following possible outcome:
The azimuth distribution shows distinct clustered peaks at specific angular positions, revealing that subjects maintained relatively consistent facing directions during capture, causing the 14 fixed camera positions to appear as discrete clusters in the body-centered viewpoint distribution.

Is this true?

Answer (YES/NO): YES